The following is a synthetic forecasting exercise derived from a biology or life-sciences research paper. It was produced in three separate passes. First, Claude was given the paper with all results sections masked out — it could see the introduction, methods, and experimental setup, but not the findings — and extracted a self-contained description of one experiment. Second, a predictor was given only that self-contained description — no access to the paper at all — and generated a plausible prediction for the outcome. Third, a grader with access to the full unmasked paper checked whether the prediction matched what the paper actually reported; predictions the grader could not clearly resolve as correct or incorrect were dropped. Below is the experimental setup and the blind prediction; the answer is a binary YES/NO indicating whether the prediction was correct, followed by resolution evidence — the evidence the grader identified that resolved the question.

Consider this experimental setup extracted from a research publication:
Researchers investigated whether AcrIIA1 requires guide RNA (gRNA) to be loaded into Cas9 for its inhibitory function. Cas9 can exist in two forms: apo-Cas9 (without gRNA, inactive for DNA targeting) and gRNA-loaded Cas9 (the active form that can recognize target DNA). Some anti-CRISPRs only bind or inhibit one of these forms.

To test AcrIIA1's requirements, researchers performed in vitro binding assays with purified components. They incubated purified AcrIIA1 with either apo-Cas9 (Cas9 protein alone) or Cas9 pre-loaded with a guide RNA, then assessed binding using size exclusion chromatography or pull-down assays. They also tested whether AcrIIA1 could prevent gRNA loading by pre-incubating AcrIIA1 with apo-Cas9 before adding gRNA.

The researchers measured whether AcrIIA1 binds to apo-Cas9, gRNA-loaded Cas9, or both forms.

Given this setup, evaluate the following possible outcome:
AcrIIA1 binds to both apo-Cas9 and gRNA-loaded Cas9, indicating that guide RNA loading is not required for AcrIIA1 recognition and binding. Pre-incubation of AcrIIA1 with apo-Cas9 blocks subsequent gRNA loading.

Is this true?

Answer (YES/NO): NO